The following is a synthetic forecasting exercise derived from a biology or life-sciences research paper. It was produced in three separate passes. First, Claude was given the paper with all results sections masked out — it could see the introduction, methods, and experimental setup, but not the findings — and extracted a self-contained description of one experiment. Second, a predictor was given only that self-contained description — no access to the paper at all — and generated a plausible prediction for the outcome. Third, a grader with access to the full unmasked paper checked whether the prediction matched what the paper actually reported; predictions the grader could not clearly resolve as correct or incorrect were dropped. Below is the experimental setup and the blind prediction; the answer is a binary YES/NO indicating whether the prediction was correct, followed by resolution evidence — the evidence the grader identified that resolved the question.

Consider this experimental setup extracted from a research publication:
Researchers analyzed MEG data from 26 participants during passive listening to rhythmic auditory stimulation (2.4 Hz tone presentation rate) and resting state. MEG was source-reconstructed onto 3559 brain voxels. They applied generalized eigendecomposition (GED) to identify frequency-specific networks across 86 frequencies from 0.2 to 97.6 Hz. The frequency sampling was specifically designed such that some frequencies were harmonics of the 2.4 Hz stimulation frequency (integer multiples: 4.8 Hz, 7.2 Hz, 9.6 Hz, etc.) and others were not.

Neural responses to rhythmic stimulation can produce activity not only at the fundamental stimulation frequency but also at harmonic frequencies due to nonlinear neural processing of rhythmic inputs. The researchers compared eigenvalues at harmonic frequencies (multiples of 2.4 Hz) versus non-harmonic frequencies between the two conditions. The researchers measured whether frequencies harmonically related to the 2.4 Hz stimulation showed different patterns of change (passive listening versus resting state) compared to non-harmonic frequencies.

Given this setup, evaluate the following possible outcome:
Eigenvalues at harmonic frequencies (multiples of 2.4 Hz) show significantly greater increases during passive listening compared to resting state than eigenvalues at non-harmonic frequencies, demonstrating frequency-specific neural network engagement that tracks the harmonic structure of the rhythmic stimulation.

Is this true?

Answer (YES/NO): YES